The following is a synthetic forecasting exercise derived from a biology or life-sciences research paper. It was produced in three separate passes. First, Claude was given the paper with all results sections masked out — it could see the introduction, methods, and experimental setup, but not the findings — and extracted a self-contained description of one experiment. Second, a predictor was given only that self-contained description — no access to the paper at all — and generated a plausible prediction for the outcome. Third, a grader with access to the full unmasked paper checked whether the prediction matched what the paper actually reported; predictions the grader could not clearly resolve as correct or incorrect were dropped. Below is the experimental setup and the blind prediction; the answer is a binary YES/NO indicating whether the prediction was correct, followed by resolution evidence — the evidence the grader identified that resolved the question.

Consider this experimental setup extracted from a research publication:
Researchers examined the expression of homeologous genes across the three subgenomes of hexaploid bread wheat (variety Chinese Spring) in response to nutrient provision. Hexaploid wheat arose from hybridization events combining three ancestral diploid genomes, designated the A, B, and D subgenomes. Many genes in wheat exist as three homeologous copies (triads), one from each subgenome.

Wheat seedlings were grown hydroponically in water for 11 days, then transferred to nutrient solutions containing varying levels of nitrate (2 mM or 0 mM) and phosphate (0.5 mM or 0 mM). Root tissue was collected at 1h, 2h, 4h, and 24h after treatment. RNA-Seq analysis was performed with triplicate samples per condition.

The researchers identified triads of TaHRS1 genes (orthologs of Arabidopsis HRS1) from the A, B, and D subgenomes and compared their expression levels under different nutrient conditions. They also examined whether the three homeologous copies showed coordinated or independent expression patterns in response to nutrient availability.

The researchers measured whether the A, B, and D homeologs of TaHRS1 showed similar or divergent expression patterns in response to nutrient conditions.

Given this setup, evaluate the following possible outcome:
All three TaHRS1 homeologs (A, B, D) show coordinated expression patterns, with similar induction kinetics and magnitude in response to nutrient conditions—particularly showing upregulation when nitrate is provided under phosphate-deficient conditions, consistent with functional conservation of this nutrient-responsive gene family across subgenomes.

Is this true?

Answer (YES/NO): NO